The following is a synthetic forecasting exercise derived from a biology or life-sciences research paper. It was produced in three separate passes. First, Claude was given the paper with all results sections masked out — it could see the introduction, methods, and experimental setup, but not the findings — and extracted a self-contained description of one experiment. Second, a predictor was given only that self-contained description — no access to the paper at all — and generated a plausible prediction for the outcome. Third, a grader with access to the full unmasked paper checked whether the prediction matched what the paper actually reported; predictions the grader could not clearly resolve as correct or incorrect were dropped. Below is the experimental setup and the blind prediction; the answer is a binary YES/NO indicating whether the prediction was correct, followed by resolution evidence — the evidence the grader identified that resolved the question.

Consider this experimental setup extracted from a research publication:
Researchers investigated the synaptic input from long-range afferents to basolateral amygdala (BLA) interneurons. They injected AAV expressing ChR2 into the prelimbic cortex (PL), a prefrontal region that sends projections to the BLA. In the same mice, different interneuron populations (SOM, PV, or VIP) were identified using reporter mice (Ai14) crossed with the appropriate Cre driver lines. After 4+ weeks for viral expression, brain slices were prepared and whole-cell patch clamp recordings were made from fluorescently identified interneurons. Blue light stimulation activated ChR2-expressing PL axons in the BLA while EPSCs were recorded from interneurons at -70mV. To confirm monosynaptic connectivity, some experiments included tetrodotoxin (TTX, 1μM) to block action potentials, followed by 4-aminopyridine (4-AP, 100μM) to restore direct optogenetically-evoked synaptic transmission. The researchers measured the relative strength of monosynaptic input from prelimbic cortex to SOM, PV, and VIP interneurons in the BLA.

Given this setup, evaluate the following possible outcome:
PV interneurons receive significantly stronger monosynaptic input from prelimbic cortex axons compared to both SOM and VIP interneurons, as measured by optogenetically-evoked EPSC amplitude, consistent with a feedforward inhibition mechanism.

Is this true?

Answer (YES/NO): NO